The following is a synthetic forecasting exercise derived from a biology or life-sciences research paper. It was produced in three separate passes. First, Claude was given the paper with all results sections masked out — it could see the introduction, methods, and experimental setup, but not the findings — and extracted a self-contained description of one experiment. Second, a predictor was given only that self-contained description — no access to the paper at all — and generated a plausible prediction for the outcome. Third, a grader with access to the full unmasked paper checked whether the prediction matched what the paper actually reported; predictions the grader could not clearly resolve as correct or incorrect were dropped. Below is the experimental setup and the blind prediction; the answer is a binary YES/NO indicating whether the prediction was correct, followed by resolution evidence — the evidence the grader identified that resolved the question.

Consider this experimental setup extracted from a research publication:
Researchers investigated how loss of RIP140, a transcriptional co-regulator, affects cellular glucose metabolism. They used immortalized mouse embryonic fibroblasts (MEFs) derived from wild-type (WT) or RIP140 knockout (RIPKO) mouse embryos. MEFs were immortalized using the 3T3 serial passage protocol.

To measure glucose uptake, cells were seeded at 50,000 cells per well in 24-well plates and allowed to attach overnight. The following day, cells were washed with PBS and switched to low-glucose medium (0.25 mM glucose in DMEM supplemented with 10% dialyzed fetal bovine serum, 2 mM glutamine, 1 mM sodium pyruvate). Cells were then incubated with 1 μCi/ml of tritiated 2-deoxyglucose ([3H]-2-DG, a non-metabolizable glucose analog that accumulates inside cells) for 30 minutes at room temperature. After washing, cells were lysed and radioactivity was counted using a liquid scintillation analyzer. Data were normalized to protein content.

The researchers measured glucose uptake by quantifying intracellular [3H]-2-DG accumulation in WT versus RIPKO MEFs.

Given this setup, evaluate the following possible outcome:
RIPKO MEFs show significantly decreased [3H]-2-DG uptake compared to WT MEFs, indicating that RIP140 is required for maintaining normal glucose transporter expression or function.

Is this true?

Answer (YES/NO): NO